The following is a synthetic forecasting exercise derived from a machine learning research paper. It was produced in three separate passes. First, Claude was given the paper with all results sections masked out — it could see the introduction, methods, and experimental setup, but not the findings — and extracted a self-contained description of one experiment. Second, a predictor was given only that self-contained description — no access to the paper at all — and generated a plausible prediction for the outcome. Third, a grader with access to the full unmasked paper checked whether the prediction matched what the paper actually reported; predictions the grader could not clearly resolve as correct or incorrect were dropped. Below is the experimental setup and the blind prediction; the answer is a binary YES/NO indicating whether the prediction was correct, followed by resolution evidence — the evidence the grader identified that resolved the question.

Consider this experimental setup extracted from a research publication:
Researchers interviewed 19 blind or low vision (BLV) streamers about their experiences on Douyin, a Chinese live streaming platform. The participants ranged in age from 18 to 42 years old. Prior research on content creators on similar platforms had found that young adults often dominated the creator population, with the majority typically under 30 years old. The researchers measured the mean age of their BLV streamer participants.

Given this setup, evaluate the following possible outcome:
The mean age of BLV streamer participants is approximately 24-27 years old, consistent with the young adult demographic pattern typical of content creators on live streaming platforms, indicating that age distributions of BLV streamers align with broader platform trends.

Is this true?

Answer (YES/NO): NO